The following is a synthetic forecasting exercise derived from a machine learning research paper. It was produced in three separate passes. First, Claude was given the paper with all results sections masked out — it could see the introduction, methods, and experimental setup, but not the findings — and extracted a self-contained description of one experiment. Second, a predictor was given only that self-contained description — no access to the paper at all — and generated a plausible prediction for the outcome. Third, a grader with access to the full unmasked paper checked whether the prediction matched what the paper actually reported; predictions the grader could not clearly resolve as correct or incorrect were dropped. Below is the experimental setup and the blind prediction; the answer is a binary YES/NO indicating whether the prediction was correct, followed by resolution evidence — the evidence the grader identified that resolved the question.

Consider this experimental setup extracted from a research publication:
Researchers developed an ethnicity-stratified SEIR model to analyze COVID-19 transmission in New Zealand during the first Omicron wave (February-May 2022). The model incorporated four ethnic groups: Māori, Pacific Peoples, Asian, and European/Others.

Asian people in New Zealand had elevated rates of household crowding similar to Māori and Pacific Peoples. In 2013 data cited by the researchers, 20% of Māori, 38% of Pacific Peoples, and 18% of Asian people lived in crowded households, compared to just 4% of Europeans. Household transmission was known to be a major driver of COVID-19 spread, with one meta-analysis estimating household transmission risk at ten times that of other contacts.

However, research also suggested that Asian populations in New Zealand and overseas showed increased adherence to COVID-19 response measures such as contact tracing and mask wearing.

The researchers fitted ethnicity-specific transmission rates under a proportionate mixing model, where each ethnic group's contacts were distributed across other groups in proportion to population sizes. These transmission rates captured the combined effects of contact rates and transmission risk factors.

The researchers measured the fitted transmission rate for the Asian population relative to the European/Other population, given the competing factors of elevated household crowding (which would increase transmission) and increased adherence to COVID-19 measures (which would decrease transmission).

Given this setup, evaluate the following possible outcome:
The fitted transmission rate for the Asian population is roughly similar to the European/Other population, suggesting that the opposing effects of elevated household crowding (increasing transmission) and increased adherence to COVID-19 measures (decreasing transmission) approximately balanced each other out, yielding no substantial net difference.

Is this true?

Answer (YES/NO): NO